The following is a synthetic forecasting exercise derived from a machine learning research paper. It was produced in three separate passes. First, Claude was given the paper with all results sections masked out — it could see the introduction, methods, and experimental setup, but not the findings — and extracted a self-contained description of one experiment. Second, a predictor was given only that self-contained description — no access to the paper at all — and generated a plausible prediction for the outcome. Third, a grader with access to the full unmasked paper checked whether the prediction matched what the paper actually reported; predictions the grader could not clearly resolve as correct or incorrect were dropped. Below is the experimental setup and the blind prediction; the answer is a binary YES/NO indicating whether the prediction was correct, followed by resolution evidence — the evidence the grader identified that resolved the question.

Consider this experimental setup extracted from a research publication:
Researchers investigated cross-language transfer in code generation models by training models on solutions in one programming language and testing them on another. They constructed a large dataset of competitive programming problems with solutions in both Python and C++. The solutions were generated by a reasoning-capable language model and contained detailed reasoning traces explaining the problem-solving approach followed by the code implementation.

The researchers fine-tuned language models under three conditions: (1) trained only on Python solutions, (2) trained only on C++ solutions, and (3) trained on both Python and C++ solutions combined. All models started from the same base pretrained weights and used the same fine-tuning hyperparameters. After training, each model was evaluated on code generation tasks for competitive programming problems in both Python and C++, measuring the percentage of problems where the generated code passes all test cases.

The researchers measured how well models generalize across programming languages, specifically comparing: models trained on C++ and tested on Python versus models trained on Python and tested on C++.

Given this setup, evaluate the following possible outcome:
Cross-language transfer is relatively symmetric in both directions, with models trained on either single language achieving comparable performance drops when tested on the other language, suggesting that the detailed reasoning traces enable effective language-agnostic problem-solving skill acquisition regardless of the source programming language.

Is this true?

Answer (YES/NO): NO